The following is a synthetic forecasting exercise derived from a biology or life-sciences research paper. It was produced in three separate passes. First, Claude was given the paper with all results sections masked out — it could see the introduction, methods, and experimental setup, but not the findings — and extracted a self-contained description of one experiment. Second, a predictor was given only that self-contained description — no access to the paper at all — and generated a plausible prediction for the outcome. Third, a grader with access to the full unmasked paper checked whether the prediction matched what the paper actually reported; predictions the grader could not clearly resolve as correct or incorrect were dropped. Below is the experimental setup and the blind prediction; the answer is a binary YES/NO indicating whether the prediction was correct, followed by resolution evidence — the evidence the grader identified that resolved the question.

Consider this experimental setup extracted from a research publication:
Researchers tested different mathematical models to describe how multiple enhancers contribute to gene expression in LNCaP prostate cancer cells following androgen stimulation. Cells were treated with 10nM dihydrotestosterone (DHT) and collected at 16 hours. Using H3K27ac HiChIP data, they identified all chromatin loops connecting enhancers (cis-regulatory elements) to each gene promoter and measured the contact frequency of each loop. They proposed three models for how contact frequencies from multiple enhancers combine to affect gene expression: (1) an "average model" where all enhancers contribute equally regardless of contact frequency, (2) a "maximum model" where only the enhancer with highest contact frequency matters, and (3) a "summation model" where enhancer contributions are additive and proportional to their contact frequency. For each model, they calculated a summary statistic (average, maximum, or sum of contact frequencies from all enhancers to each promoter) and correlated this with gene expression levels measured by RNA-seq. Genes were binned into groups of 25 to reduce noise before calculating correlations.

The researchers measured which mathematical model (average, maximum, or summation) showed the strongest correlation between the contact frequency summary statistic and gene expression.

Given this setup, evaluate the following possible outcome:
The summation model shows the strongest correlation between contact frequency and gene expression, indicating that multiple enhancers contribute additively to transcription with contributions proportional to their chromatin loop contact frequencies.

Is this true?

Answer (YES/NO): YES